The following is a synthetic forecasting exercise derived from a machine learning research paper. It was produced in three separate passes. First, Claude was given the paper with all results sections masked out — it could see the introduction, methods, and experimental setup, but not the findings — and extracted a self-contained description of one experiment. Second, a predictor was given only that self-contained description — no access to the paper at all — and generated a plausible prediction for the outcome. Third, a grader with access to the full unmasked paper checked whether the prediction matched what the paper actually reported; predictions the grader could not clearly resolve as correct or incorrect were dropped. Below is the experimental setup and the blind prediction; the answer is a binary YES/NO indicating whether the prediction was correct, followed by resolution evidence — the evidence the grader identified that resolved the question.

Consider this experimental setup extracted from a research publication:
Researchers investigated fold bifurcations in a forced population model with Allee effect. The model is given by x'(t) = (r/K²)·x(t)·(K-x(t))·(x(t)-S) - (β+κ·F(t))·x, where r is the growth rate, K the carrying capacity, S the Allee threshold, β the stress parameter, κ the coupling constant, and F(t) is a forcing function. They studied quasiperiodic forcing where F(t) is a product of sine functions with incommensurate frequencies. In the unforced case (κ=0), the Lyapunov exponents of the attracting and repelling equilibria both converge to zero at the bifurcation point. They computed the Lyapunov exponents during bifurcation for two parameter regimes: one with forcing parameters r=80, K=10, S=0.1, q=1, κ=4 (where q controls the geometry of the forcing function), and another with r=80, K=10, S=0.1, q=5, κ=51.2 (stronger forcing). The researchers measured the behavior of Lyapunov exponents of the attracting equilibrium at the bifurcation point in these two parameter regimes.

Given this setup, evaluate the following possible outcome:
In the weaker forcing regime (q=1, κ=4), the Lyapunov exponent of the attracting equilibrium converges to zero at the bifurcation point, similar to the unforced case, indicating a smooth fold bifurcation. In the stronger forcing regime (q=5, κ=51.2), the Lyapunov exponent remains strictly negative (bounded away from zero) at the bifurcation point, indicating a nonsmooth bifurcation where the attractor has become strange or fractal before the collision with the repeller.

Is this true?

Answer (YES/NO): YES